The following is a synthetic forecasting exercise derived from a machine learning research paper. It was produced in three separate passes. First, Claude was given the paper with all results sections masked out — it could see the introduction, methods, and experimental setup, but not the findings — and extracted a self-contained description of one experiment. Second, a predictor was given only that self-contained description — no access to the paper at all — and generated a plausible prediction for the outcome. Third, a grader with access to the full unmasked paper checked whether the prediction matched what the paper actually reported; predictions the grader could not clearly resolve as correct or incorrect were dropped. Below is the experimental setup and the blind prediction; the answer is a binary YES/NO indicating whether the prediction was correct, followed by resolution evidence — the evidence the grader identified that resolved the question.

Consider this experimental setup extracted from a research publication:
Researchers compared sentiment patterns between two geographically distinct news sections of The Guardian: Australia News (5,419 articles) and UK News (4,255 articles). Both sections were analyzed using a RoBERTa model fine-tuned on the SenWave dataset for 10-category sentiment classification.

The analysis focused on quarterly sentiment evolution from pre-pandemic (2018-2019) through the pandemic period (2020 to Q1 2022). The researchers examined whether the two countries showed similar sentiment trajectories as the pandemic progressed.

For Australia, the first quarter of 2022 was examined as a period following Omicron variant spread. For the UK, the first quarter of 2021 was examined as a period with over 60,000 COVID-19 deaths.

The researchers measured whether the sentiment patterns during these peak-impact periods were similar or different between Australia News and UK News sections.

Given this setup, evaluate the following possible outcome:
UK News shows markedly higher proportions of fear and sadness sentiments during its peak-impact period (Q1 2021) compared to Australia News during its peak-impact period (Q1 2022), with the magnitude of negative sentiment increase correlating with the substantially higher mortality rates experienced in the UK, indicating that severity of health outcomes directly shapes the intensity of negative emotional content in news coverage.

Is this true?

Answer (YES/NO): NO